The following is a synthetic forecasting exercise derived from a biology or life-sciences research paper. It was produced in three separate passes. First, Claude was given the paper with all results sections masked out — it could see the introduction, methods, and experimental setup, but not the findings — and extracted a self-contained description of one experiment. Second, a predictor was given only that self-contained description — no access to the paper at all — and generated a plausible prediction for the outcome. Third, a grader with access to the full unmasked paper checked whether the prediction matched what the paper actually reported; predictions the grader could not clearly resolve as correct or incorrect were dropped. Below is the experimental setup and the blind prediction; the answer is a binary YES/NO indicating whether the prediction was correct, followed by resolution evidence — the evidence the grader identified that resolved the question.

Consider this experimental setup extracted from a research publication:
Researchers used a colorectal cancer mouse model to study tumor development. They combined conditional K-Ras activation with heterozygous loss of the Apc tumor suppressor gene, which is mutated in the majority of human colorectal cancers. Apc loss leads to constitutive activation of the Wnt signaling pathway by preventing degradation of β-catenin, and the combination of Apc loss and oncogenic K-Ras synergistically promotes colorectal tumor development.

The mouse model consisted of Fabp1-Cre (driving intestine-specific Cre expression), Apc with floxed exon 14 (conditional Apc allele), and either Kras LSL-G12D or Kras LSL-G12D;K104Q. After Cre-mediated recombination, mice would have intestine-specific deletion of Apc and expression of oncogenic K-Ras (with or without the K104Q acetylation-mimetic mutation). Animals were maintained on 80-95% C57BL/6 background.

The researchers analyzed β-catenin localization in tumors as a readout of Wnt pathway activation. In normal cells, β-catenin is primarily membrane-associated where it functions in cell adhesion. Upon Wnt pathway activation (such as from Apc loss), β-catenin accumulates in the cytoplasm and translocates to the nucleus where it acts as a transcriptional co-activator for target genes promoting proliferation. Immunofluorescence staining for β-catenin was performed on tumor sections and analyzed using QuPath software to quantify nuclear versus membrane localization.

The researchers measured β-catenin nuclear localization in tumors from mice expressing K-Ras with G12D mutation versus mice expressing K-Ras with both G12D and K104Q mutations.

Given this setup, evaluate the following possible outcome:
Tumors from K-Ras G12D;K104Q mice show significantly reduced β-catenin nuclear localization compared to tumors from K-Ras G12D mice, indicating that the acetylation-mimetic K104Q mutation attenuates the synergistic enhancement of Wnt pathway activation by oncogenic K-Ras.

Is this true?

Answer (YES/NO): NO